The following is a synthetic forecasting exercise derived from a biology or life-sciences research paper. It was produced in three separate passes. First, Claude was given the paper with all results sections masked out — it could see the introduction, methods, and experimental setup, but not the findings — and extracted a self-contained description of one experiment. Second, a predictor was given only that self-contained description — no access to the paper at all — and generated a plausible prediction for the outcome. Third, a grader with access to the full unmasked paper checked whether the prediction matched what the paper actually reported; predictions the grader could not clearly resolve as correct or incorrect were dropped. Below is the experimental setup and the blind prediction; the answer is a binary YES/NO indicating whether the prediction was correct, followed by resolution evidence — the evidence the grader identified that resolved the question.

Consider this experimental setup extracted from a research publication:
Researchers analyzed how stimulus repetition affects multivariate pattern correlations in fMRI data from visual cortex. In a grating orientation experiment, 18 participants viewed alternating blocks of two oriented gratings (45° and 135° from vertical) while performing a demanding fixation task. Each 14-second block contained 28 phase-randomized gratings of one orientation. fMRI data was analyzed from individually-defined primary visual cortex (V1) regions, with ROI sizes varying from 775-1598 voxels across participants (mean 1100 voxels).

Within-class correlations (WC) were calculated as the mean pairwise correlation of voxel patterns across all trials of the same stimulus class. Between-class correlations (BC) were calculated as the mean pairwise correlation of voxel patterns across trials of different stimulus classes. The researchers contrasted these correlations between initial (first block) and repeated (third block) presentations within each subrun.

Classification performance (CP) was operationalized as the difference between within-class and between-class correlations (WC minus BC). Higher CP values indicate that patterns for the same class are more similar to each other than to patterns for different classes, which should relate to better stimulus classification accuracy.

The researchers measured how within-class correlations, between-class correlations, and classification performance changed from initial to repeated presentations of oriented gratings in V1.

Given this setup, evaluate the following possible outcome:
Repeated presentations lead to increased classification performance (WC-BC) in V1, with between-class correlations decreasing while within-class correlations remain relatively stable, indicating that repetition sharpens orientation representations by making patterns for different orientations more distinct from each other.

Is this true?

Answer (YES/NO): NO